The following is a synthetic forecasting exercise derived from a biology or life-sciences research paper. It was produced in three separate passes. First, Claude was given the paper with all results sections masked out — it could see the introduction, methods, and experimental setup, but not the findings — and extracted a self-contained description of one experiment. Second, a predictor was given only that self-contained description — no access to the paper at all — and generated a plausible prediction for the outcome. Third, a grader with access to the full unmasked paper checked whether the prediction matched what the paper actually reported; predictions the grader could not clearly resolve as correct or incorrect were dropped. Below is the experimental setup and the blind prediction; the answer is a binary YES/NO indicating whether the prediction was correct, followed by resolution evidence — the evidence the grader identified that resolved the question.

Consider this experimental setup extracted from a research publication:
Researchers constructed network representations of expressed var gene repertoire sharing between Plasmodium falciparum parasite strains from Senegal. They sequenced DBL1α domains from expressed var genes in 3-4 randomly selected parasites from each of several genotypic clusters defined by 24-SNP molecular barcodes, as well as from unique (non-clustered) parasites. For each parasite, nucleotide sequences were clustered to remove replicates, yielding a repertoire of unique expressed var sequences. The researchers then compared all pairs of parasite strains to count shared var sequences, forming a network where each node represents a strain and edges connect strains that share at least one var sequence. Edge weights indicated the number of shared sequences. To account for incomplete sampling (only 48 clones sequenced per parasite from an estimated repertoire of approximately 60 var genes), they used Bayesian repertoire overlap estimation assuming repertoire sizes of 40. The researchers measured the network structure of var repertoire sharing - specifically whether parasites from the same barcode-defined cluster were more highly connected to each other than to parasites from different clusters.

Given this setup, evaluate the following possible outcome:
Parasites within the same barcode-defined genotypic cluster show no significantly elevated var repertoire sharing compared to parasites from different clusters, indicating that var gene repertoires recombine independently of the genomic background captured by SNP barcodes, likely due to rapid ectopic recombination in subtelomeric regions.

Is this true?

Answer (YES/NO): NO